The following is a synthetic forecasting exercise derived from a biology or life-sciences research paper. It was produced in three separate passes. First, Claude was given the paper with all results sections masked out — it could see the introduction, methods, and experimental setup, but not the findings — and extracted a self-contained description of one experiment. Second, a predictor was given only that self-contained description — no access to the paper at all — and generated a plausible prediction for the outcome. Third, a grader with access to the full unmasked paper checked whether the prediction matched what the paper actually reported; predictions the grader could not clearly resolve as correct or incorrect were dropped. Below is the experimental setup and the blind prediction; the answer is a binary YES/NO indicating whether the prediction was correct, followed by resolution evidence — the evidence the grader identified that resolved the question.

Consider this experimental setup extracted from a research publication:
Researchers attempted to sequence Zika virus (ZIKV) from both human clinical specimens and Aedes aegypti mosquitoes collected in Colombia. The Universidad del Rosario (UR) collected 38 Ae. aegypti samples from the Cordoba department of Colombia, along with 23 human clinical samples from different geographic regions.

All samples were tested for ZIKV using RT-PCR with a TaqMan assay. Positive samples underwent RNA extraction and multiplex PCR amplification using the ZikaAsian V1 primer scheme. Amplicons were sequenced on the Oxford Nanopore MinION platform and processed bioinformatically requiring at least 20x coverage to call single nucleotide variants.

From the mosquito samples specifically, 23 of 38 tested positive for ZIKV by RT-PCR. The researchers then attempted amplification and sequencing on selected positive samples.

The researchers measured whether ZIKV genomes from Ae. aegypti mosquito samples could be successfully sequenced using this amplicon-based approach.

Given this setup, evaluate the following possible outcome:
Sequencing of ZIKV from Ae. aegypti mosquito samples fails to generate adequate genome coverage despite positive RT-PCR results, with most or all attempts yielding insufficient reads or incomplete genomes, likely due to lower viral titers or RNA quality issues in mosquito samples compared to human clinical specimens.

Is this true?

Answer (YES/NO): NO